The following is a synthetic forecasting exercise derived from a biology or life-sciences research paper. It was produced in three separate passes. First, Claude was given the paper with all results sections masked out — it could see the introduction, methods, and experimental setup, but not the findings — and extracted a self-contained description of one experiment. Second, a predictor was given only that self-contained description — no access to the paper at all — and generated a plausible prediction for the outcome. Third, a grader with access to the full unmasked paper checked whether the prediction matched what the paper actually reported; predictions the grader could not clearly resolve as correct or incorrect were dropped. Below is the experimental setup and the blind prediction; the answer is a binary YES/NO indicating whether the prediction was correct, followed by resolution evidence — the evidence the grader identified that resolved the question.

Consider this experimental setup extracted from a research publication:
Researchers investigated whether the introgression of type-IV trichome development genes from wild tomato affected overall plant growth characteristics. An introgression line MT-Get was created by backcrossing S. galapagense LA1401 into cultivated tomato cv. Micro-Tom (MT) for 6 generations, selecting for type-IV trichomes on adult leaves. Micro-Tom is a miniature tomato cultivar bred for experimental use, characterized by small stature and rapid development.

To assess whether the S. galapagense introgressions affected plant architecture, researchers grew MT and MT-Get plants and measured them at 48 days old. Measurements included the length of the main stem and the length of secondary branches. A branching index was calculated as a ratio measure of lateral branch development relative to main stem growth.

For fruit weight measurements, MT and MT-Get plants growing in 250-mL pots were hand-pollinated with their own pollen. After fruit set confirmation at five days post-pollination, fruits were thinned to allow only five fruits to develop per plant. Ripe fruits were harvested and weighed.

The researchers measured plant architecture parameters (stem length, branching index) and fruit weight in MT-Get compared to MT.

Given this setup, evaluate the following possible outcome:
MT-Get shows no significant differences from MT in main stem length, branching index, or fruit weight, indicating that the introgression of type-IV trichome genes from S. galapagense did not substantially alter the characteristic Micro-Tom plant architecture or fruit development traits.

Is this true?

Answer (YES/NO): NO